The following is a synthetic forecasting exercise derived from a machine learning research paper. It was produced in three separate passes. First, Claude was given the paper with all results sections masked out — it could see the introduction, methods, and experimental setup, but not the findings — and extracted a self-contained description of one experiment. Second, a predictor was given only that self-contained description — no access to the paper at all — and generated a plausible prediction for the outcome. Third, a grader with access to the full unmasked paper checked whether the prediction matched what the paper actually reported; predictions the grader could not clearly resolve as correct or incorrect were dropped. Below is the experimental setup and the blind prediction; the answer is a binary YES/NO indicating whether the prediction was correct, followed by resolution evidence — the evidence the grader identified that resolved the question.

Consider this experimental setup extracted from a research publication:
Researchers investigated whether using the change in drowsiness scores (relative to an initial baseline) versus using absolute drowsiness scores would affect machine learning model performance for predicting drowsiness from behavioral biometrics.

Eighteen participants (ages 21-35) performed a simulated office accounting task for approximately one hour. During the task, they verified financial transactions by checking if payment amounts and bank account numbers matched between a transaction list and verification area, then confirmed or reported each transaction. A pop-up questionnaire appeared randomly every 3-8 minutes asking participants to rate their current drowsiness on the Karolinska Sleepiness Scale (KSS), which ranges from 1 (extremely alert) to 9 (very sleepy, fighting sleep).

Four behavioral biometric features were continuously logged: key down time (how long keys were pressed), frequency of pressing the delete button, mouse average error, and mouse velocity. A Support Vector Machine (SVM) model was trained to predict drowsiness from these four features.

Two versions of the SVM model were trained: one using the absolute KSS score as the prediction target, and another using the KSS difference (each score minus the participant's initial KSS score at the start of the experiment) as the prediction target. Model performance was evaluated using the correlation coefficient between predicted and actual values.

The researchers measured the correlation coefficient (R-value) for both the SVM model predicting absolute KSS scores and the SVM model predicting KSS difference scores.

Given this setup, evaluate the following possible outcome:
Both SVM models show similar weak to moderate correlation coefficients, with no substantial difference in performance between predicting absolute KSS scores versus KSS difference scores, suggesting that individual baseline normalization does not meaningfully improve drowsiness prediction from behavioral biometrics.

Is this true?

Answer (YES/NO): NO